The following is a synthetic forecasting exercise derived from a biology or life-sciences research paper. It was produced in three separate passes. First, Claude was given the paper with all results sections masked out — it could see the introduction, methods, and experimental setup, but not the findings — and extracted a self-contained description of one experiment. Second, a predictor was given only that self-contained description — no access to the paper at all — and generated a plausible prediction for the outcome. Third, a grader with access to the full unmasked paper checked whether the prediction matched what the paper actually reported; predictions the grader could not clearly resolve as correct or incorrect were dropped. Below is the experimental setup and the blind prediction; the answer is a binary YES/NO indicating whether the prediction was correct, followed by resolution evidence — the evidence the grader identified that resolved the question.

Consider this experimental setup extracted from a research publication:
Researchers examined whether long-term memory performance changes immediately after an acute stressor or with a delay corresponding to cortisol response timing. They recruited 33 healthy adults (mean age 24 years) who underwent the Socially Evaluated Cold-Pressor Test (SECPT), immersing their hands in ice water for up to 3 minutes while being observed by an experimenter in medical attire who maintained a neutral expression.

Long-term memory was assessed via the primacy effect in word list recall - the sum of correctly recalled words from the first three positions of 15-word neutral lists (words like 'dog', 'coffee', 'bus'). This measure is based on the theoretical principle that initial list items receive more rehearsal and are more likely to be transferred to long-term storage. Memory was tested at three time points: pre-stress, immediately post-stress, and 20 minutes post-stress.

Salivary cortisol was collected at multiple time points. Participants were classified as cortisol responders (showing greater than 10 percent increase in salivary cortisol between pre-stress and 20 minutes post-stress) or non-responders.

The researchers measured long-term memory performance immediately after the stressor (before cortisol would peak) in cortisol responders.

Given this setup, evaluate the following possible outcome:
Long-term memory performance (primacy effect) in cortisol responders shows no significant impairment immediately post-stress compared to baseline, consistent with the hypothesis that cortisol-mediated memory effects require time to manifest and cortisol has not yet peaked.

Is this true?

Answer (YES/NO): YES